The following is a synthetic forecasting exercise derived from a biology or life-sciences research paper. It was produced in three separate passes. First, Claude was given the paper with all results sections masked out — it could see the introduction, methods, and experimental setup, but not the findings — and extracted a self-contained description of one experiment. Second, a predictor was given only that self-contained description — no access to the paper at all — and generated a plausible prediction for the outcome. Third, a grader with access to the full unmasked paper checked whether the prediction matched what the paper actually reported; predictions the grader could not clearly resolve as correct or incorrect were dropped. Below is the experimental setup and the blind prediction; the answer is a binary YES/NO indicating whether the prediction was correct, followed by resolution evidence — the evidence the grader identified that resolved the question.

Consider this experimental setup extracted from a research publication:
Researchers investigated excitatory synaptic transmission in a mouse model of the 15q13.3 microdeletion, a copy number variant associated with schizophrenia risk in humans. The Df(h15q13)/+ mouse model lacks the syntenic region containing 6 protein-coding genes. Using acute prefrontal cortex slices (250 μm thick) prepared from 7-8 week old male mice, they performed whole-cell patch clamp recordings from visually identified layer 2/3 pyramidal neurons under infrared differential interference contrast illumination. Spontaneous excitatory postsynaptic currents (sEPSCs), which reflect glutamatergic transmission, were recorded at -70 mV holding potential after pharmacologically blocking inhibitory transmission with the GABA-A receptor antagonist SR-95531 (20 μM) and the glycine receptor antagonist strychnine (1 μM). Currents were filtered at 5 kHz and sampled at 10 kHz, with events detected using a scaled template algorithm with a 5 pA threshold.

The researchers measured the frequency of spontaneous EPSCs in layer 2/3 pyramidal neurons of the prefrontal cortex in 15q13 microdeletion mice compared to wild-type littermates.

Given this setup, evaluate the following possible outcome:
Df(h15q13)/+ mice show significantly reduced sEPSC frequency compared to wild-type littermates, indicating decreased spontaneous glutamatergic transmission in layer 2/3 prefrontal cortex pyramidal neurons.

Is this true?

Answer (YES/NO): NO